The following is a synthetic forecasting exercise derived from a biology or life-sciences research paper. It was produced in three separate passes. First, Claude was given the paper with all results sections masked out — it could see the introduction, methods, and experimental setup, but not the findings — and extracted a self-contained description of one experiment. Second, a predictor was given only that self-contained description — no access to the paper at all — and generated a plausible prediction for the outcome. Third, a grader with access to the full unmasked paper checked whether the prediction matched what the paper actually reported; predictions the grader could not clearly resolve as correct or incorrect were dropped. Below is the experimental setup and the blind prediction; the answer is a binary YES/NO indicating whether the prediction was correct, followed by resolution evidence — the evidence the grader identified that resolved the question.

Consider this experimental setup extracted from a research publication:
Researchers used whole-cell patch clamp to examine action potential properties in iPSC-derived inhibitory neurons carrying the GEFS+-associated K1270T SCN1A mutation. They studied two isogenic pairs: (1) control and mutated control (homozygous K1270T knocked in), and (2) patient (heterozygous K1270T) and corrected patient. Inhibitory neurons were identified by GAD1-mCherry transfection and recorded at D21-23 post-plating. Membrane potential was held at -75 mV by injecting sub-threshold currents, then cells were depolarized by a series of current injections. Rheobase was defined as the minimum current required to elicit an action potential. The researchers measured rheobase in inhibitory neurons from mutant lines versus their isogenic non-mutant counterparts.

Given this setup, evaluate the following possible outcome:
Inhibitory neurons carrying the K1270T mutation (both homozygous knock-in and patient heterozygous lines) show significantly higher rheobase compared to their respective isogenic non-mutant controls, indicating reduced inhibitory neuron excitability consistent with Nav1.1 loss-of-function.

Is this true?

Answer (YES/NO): NO